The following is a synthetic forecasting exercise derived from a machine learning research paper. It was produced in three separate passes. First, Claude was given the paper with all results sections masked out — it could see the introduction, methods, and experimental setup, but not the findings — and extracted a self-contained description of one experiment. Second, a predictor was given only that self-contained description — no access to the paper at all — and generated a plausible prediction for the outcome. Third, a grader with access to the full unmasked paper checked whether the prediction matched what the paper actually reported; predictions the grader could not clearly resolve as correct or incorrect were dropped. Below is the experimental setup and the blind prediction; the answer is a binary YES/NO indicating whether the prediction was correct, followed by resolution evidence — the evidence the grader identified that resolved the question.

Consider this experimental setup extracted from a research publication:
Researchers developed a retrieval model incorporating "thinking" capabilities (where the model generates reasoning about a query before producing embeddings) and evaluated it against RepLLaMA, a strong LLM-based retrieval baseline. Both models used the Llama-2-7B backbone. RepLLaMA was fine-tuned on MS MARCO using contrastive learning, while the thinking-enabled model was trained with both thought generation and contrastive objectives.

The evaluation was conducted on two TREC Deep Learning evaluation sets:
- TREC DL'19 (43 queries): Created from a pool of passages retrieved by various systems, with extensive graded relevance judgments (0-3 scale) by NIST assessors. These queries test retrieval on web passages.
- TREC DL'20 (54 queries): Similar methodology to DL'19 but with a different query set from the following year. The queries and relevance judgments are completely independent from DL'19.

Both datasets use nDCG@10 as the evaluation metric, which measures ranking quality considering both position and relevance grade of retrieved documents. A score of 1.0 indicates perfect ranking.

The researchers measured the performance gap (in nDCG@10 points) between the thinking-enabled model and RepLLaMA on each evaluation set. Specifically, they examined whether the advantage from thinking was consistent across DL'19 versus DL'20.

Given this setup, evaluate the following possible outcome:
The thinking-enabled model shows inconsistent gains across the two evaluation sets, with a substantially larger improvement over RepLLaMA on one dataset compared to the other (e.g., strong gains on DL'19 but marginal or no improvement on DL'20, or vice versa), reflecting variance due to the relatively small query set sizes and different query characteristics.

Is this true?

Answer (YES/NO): NO